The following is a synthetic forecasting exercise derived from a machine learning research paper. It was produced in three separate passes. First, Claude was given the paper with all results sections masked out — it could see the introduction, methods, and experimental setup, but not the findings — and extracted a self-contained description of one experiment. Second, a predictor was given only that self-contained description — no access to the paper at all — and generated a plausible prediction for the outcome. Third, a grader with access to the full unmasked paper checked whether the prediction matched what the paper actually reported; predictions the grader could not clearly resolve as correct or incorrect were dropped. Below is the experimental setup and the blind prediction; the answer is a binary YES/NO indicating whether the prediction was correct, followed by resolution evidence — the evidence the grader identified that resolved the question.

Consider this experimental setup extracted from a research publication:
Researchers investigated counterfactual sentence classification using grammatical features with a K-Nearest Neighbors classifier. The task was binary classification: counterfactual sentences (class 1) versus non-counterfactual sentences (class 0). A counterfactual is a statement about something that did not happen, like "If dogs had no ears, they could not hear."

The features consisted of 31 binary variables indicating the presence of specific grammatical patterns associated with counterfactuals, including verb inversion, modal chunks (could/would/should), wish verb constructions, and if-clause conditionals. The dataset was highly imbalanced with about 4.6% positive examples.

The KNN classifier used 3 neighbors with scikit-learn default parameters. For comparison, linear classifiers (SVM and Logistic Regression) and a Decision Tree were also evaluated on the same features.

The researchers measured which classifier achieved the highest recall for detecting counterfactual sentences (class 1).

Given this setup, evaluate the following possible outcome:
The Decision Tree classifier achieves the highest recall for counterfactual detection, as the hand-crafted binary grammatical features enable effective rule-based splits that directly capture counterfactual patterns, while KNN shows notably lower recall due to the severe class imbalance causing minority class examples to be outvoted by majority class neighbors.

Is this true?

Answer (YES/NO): NO